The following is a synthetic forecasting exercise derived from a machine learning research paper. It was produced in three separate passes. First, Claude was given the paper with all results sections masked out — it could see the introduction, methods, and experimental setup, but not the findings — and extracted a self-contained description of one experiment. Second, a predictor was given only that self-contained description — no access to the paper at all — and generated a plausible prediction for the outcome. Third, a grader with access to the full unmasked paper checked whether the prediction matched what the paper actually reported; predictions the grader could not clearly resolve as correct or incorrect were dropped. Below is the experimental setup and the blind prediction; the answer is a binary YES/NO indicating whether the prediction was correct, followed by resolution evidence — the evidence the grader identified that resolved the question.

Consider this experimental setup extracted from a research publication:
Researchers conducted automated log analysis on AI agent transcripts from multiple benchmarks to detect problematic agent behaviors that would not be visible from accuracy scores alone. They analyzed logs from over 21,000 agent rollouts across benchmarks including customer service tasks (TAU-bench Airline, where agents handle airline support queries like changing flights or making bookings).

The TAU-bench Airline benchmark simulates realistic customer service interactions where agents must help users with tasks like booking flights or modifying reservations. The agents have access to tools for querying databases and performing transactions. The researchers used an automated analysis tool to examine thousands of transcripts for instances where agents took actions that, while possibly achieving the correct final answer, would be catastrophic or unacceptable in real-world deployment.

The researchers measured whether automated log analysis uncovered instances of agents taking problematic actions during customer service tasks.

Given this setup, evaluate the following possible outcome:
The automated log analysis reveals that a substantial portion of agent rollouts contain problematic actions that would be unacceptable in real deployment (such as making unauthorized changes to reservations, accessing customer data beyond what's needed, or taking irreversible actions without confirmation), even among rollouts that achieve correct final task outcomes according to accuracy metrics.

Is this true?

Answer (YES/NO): NO